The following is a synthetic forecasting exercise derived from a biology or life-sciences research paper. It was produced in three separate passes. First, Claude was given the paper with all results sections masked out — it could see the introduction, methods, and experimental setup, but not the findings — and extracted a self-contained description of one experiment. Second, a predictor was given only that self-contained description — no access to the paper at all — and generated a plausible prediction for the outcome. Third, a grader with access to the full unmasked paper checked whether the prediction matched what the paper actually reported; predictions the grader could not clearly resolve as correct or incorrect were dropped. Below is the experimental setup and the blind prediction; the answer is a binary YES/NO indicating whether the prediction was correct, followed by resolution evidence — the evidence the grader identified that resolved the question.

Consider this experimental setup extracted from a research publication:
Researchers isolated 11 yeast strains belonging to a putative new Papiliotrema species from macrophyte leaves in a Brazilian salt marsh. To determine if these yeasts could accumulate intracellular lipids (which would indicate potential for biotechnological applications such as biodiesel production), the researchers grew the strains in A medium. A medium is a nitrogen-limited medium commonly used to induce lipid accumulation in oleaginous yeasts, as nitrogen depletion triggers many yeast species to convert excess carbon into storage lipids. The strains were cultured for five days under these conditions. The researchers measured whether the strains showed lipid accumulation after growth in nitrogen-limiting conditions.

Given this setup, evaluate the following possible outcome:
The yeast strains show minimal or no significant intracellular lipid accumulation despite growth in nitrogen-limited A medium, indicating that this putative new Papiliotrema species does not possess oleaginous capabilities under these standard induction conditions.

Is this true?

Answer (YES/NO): YES